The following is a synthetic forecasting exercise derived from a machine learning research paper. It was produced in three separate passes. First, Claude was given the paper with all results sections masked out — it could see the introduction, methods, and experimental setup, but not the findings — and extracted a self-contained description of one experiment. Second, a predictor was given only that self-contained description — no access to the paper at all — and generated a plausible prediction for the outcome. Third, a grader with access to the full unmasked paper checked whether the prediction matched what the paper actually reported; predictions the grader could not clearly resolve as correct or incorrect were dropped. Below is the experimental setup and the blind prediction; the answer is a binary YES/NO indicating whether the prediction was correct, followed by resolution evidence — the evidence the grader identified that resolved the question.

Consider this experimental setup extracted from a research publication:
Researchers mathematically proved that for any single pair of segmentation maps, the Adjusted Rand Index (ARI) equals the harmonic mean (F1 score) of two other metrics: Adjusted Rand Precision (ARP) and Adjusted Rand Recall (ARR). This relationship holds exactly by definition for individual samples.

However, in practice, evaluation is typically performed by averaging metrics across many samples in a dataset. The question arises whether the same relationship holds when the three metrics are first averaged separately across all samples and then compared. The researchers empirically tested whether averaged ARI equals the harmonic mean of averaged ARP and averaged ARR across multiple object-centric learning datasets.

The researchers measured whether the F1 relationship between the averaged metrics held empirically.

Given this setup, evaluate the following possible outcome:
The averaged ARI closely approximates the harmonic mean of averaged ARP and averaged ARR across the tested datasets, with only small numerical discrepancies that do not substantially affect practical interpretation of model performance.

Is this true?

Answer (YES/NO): YES